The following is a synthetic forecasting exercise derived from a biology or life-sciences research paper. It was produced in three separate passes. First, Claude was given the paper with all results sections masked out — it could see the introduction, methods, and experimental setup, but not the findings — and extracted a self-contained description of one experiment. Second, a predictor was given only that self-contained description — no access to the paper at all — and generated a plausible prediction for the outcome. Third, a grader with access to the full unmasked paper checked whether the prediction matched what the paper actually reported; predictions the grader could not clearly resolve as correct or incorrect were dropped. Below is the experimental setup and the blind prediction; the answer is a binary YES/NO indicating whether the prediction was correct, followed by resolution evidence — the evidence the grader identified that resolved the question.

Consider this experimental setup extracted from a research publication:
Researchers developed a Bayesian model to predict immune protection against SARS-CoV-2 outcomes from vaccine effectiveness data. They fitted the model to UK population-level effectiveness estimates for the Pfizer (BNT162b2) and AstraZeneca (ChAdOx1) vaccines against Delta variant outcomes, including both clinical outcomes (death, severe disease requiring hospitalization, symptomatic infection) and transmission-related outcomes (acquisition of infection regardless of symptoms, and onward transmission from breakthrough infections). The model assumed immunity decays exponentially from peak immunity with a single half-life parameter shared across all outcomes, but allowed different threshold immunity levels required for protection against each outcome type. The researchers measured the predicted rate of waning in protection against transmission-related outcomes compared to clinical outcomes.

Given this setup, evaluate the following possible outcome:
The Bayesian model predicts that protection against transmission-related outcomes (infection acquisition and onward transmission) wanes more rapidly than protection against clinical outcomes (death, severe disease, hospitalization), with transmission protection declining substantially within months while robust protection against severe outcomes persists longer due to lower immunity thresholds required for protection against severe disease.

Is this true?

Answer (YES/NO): YES